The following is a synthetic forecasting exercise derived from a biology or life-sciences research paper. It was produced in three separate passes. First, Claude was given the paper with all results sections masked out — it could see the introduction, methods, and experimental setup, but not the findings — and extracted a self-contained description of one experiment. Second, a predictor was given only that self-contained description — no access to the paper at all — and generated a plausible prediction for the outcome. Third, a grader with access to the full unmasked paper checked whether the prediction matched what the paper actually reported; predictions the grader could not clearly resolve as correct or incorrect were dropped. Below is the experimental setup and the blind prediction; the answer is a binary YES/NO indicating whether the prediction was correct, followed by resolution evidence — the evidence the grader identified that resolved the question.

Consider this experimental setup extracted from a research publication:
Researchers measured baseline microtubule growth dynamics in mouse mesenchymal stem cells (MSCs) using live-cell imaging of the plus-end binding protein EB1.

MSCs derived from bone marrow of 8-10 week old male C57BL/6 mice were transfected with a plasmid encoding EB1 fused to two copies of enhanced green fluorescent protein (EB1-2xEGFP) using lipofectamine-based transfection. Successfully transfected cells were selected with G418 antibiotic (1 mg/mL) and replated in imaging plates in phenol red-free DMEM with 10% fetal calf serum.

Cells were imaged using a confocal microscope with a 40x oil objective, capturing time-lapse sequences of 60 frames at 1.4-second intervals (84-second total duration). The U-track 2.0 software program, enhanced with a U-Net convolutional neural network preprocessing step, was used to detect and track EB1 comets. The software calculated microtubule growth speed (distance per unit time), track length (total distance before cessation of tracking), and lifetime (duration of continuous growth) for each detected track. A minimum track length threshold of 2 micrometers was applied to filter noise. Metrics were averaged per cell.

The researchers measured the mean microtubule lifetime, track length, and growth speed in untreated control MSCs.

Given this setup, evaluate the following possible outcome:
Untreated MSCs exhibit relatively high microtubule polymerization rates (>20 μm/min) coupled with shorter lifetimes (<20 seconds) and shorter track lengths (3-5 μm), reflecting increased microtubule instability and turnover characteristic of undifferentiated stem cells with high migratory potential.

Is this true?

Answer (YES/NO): NO